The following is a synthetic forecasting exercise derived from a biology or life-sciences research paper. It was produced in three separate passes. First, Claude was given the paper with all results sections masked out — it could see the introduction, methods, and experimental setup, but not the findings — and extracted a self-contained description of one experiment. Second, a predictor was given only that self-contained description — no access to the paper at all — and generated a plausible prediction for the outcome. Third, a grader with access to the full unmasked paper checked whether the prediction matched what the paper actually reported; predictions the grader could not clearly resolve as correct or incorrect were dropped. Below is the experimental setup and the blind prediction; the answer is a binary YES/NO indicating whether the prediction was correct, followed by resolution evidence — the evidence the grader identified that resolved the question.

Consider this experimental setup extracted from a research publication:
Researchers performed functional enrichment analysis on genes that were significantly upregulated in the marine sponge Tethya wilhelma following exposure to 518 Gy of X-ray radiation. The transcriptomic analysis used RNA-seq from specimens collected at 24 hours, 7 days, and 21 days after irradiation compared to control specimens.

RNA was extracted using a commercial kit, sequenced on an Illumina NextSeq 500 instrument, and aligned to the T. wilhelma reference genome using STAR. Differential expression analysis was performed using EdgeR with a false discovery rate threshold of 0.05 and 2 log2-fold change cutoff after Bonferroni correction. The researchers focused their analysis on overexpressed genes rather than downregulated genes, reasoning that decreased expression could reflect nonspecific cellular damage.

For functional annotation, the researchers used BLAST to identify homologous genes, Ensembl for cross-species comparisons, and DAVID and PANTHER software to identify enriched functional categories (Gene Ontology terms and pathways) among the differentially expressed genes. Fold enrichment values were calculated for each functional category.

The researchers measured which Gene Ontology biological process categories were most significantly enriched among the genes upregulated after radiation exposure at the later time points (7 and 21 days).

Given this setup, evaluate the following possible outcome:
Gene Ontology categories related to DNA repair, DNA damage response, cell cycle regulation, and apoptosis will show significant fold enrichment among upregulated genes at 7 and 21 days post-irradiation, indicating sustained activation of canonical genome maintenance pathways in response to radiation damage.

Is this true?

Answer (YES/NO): NO